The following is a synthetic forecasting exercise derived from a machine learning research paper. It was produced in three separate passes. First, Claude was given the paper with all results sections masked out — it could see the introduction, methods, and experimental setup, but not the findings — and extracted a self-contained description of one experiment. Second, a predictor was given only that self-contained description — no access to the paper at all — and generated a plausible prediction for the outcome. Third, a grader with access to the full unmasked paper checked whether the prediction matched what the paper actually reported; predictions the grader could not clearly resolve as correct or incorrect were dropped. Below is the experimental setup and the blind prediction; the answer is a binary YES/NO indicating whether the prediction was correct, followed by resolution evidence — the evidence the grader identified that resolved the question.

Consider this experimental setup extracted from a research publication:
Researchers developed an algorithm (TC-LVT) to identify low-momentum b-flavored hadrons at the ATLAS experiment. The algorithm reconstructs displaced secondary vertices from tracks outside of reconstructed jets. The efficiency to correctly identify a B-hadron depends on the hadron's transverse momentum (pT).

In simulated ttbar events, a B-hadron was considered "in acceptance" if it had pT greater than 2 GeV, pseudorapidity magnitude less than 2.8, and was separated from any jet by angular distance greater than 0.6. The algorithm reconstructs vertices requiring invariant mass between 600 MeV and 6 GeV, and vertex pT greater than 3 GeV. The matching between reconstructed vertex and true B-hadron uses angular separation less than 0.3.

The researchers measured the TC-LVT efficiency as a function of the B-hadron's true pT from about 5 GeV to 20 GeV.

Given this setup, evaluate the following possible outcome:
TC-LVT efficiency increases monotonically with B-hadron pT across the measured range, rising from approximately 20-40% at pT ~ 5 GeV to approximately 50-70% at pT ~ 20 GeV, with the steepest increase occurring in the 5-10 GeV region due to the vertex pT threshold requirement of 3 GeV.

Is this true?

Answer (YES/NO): NO